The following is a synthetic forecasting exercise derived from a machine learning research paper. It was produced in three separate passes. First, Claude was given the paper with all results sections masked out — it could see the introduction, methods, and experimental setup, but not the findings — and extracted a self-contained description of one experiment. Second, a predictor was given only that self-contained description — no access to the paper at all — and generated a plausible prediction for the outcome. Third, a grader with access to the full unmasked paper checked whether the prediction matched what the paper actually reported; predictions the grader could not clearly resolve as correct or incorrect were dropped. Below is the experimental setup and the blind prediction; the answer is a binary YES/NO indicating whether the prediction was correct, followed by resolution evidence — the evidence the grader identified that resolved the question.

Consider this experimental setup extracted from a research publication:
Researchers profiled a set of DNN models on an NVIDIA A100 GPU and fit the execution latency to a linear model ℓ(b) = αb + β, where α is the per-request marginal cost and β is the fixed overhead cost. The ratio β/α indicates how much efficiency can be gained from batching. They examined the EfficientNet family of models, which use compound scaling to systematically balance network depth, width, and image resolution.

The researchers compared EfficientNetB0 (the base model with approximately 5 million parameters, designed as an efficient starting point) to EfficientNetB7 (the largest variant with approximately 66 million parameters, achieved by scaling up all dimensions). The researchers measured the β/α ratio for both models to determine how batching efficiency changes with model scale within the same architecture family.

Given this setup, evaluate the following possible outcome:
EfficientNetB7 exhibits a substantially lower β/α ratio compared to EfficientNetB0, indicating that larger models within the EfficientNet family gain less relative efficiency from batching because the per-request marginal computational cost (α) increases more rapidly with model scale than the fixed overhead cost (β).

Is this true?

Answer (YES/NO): YES